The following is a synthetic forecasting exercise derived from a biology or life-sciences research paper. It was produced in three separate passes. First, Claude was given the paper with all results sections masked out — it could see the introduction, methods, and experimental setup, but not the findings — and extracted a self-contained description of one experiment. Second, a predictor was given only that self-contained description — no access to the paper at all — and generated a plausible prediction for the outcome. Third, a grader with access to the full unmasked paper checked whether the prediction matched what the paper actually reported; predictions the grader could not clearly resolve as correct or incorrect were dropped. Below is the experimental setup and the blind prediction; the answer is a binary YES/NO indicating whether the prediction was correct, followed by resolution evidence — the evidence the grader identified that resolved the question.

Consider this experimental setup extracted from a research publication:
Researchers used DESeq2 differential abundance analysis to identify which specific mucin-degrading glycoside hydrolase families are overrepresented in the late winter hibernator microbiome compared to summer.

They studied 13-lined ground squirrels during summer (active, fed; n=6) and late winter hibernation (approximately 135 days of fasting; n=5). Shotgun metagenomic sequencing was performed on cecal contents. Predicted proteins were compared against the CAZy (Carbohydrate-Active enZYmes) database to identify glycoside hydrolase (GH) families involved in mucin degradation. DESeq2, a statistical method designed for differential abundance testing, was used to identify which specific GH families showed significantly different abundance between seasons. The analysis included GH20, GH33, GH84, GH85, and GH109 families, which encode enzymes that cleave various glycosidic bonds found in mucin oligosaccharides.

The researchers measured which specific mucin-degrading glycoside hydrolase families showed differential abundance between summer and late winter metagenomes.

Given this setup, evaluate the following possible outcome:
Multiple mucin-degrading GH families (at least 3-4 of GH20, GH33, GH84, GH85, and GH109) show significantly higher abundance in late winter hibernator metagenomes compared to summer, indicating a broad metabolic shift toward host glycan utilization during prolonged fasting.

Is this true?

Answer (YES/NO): YES